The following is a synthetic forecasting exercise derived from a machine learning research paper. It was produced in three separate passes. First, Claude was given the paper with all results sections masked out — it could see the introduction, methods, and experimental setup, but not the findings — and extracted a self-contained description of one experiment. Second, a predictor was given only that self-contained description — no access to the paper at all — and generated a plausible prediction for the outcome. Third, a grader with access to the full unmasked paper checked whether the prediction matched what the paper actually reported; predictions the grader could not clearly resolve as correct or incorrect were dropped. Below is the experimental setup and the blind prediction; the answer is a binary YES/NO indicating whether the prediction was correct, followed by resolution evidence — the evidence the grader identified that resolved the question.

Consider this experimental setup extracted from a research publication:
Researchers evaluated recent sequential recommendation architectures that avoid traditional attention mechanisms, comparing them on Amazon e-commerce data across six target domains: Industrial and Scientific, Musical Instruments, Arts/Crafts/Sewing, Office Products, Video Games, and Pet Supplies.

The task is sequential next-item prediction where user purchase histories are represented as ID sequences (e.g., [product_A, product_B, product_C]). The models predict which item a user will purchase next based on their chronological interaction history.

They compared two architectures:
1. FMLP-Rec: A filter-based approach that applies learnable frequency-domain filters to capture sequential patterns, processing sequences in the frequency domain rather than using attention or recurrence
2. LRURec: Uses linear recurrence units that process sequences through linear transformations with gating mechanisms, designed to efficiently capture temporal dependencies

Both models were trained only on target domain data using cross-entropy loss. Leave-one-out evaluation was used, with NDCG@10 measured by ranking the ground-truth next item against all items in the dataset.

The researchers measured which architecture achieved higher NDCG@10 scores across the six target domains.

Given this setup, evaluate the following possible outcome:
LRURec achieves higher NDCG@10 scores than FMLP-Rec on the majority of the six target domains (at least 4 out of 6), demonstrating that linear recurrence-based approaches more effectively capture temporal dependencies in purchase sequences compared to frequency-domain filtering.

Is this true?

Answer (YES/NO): YES